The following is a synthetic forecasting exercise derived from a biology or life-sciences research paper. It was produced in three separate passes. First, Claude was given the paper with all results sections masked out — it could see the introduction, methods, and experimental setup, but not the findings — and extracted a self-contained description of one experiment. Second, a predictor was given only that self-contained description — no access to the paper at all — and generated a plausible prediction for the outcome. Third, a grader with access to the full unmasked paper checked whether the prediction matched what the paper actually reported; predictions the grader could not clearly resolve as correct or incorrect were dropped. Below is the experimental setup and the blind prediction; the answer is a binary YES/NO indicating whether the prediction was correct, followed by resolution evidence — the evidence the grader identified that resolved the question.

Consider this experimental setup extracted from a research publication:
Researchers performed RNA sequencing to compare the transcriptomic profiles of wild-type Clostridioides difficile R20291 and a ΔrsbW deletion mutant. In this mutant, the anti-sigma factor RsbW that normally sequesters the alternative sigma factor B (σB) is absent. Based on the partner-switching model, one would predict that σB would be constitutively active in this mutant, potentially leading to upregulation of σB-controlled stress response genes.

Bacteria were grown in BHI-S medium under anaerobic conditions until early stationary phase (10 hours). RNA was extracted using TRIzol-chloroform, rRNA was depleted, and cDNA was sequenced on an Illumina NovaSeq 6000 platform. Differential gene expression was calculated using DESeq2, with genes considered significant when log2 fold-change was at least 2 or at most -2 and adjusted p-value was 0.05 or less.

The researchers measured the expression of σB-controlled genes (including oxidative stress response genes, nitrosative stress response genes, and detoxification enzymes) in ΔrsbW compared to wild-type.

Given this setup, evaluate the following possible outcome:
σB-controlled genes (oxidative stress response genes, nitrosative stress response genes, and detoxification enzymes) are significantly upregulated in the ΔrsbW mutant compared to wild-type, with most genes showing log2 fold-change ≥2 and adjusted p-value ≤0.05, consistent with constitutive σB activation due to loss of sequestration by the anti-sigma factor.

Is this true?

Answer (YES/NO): NO